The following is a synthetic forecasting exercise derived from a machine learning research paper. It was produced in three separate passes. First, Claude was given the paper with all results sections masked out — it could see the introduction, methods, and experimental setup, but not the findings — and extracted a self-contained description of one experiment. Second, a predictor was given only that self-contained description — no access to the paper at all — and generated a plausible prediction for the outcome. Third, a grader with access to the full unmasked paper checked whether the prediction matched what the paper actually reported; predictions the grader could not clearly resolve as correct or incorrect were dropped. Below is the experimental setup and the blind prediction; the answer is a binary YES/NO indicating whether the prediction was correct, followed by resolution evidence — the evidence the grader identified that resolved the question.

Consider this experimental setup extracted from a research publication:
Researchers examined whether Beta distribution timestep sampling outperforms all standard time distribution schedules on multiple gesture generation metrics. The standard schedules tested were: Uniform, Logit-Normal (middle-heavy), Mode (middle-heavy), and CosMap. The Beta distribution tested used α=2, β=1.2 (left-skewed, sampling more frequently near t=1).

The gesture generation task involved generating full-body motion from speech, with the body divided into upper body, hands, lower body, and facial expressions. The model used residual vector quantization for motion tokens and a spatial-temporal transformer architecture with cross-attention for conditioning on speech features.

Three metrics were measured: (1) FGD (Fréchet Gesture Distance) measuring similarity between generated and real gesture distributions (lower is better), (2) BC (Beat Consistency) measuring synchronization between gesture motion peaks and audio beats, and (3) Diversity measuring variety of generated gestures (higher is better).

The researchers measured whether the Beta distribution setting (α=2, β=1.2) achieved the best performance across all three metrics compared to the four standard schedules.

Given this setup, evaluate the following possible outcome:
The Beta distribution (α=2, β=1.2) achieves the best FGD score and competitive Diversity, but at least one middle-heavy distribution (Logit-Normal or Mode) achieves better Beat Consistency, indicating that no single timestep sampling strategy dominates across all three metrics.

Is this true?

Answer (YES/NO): NO